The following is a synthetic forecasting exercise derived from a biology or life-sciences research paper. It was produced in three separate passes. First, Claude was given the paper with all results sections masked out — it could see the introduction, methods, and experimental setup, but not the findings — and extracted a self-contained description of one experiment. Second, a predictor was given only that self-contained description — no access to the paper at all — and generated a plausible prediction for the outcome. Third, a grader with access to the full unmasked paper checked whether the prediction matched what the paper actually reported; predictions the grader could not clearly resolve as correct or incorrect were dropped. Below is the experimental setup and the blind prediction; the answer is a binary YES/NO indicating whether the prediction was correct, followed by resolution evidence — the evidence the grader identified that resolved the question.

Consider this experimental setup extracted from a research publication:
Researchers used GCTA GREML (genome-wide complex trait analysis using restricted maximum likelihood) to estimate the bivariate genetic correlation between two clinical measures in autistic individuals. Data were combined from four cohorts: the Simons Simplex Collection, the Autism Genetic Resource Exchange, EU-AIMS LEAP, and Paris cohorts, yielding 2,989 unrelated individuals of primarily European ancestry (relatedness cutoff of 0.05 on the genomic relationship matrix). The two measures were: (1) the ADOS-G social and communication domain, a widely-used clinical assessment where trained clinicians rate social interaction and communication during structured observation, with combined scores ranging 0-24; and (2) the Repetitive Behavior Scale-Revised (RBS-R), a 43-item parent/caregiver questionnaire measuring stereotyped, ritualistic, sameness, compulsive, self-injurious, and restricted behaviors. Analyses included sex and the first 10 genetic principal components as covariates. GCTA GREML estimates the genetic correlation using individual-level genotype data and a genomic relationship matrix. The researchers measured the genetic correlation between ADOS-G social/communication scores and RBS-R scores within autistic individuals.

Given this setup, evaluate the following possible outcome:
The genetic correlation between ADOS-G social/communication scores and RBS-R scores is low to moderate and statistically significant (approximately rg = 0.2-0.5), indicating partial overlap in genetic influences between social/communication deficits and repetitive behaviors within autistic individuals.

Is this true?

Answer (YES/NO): NO